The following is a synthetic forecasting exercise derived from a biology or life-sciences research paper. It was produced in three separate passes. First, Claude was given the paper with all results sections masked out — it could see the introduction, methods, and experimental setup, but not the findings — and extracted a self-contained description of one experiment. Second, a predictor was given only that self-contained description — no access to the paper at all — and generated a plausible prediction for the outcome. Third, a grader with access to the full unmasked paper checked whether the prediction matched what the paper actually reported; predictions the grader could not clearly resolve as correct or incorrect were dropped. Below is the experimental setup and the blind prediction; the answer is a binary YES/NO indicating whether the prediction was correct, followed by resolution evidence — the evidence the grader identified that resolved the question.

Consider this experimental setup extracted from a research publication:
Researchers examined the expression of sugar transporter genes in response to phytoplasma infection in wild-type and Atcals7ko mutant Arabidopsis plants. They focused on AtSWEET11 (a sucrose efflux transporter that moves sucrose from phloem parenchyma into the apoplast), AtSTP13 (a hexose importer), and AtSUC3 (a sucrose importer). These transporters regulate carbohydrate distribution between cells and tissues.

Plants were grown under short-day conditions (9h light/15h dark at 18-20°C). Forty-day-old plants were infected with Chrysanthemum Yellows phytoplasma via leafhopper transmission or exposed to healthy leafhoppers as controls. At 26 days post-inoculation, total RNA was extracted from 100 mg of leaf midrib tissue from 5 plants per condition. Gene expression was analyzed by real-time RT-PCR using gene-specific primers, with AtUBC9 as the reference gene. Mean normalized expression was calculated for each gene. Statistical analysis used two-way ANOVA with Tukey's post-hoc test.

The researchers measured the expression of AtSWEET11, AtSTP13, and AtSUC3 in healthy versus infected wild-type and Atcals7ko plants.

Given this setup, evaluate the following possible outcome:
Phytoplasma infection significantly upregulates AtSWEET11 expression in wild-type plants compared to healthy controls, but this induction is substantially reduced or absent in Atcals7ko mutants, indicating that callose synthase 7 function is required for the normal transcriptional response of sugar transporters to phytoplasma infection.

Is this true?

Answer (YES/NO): NO